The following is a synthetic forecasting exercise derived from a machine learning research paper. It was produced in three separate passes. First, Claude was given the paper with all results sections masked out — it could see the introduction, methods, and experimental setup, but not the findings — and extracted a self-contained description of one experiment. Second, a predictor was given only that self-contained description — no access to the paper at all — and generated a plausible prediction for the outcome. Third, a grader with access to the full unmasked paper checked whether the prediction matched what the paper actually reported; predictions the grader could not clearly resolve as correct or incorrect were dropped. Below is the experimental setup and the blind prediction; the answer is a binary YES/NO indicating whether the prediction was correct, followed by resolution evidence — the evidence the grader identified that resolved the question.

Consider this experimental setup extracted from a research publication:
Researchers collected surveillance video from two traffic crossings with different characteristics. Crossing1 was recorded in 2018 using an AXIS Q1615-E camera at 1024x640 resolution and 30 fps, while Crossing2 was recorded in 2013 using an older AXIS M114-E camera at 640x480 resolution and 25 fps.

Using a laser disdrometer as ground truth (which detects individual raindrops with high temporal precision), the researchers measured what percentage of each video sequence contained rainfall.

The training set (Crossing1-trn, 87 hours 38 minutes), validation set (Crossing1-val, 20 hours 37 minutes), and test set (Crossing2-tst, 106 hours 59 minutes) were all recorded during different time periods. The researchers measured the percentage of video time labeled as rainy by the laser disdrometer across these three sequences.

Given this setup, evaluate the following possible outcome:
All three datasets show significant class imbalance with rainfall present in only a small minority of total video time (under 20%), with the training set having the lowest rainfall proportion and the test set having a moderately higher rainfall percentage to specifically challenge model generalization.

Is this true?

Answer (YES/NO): NO